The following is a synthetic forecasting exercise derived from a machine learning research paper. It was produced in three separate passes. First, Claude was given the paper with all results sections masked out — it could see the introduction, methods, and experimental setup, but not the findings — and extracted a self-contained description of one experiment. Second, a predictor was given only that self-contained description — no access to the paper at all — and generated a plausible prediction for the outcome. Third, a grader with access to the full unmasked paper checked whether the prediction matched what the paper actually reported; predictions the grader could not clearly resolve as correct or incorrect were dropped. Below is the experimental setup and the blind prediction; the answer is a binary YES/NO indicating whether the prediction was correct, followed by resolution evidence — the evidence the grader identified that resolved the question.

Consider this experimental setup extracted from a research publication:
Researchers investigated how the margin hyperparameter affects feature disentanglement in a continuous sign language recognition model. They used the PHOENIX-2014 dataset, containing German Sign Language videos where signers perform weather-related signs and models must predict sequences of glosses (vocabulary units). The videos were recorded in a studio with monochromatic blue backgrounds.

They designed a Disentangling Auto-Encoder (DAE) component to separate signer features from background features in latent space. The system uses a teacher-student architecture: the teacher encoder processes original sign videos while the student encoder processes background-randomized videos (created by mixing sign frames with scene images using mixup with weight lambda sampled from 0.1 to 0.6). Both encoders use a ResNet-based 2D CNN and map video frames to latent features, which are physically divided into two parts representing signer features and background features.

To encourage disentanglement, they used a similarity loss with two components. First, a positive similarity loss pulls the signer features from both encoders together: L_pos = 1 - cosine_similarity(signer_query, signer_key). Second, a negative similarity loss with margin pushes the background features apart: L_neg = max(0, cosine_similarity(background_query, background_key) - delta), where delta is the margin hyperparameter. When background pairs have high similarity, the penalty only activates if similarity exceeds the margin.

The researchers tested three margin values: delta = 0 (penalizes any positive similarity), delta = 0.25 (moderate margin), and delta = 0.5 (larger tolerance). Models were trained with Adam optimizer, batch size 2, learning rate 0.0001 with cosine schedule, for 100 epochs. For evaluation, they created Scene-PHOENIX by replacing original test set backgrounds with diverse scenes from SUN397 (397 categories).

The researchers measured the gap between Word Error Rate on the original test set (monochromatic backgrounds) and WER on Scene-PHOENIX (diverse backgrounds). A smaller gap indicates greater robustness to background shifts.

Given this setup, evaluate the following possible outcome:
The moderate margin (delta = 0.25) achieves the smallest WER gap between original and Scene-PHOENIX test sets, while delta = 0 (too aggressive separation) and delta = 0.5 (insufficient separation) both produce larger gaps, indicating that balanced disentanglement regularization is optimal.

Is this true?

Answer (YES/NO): NO